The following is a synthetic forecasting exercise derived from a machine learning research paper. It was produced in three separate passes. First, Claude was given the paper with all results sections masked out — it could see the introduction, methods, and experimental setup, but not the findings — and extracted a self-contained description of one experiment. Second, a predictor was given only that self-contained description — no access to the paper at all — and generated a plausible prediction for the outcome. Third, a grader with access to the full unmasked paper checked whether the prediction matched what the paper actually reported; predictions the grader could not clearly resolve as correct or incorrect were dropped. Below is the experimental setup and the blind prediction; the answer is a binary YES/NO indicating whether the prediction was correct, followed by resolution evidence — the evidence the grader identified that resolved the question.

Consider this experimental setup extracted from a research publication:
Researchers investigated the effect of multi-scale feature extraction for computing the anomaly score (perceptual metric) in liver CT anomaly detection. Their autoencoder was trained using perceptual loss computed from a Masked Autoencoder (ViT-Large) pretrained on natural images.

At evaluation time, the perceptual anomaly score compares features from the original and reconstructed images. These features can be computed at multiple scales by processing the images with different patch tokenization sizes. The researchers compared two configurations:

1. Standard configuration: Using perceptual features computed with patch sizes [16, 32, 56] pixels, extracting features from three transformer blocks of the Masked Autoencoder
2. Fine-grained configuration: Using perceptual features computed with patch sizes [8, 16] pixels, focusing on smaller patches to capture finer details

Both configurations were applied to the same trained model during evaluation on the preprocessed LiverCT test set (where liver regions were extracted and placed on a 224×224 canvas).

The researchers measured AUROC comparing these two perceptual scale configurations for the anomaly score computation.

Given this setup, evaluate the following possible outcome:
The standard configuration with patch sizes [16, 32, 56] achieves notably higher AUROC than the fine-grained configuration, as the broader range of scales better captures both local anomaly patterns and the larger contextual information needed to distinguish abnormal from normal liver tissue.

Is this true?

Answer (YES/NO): NO